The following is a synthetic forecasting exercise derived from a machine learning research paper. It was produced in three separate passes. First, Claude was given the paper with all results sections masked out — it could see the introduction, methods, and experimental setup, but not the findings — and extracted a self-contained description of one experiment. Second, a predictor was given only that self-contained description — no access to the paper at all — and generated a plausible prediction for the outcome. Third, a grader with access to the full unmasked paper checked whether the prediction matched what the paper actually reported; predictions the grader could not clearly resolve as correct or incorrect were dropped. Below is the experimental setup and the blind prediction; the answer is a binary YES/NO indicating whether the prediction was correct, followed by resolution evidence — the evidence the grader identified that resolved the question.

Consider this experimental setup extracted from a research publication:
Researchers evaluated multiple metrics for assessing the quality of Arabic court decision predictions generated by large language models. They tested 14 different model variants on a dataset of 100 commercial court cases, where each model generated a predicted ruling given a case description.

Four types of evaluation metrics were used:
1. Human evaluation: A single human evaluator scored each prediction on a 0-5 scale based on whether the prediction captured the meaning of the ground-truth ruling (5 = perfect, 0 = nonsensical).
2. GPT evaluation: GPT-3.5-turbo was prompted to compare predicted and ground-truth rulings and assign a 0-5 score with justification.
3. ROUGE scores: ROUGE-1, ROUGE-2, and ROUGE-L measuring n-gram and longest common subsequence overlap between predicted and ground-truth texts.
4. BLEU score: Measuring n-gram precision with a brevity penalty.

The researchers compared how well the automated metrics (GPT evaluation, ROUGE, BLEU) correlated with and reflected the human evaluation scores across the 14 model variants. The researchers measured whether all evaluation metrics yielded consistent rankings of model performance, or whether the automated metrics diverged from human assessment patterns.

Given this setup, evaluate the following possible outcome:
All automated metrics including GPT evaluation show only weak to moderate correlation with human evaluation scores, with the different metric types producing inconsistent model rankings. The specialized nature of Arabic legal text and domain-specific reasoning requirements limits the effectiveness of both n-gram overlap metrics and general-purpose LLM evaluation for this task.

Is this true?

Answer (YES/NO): NO